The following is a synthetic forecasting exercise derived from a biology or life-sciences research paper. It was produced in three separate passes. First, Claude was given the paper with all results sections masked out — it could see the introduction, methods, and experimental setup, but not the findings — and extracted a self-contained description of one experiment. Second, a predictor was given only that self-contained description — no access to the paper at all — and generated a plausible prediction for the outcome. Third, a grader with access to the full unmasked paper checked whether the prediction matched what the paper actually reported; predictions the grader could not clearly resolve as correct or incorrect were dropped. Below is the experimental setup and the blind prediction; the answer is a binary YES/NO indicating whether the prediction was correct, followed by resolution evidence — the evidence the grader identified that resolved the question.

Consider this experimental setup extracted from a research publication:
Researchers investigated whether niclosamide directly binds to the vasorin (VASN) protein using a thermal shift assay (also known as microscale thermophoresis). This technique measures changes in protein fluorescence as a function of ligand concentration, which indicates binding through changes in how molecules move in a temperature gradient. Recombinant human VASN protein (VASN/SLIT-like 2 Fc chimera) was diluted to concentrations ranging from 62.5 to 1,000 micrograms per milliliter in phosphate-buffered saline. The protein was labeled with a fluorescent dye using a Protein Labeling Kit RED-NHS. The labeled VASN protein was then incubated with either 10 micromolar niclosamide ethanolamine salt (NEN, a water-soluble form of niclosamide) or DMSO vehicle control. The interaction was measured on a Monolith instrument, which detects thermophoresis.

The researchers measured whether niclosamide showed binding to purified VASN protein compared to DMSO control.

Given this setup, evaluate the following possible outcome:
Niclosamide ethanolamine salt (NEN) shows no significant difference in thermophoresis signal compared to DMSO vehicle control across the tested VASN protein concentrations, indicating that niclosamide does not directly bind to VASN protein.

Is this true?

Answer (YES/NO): NO